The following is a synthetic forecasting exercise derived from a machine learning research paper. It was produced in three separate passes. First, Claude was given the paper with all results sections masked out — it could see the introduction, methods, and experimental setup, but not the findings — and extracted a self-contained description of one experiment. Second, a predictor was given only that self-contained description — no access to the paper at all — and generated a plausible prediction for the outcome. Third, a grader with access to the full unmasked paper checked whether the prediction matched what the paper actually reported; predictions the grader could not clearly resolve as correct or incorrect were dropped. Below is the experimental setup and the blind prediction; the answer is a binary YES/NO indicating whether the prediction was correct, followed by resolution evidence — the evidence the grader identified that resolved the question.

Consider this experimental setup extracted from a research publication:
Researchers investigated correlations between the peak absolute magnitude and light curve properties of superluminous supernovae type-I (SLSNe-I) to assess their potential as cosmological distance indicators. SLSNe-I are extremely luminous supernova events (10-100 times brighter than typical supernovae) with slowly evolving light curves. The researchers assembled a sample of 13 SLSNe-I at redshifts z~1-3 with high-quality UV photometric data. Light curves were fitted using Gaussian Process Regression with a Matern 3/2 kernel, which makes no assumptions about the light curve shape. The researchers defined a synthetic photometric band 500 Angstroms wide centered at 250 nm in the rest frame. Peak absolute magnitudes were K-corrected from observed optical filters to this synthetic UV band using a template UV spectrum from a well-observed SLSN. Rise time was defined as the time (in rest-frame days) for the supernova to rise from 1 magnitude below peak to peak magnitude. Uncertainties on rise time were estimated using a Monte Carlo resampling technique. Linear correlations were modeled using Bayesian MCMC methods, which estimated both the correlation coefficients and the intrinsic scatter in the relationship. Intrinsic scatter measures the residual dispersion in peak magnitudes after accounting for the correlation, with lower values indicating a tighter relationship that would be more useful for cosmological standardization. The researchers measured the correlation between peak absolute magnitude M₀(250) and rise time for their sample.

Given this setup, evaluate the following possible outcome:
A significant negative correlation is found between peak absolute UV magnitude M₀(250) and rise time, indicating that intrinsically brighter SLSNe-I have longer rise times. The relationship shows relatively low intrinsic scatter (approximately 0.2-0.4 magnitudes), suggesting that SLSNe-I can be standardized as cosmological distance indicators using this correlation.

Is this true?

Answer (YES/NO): NO